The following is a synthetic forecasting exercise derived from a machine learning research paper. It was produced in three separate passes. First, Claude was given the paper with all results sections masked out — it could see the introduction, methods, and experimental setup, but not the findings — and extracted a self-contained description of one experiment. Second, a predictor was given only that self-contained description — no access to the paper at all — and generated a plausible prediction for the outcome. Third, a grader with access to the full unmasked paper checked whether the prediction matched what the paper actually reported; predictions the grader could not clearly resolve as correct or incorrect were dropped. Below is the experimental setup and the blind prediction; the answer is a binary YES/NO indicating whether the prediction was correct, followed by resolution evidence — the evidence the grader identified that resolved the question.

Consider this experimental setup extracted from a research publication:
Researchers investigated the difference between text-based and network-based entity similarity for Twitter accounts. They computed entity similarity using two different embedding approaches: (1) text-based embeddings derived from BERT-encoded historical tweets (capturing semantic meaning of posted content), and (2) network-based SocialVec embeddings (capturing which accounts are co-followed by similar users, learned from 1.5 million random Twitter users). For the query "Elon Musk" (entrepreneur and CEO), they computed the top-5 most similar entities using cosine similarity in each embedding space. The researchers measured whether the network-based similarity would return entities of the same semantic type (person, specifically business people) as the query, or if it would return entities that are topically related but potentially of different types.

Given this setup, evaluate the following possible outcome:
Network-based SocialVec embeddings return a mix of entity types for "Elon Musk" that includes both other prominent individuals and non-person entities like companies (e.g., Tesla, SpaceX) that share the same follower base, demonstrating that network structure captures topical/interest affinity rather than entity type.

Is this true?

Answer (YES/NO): NO